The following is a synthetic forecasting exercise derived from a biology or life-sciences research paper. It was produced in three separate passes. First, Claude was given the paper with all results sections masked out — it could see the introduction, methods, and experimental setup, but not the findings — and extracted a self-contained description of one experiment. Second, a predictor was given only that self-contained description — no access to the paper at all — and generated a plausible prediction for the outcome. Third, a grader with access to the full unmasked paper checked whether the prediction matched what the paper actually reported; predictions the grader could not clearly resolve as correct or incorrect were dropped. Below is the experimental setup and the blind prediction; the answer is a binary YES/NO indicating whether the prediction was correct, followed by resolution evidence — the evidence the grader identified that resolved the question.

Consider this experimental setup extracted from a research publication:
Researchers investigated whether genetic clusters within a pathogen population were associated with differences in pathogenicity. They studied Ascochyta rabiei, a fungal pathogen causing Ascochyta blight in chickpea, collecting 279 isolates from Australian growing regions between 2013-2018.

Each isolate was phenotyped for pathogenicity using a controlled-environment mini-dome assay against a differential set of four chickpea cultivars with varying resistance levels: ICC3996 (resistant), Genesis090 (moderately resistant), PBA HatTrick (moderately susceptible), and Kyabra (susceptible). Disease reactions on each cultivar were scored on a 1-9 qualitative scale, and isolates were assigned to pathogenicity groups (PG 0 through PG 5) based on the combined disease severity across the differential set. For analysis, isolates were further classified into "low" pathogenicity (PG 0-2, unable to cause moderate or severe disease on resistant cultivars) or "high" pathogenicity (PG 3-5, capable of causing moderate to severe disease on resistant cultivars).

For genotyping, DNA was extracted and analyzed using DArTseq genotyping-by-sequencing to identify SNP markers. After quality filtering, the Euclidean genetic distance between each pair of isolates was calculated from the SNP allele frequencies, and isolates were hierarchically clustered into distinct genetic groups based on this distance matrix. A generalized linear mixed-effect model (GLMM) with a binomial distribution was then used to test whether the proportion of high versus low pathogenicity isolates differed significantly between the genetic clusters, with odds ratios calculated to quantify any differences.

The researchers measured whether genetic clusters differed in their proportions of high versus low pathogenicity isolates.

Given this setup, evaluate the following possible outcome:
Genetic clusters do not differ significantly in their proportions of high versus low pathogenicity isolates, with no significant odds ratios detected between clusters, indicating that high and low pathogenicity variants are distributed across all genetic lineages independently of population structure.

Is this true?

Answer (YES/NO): NO